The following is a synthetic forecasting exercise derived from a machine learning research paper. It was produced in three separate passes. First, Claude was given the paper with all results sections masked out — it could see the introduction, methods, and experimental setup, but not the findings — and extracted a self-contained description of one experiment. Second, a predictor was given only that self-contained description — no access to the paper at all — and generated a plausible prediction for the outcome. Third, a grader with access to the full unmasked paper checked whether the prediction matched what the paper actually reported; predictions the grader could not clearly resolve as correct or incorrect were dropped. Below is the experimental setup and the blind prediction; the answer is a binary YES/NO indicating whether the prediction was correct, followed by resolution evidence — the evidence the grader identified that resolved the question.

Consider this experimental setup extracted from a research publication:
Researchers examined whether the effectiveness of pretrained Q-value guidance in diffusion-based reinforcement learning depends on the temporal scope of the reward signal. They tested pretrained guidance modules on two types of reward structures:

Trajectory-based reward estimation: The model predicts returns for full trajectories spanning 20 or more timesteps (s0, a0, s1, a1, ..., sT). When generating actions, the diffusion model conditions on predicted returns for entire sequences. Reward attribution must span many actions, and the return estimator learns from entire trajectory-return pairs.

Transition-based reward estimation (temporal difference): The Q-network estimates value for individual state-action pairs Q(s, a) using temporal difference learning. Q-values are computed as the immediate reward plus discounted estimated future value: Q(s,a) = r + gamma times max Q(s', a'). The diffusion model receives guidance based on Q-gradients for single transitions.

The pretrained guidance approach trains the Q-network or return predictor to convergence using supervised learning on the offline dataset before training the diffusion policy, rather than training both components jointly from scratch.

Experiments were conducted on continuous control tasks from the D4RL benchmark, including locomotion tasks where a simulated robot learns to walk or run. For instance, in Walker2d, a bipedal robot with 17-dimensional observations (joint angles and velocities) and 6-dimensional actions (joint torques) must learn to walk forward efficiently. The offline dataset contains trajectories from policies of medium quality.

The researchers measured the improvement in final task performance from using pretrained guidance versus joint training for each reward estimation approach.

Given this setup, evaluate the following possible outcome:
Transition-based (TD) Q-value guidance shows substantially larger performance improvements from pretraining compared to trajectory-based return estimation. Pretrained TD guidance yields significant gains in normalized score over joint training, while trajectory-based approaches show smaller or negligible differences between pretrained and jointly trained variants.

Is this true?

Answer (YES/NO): YES